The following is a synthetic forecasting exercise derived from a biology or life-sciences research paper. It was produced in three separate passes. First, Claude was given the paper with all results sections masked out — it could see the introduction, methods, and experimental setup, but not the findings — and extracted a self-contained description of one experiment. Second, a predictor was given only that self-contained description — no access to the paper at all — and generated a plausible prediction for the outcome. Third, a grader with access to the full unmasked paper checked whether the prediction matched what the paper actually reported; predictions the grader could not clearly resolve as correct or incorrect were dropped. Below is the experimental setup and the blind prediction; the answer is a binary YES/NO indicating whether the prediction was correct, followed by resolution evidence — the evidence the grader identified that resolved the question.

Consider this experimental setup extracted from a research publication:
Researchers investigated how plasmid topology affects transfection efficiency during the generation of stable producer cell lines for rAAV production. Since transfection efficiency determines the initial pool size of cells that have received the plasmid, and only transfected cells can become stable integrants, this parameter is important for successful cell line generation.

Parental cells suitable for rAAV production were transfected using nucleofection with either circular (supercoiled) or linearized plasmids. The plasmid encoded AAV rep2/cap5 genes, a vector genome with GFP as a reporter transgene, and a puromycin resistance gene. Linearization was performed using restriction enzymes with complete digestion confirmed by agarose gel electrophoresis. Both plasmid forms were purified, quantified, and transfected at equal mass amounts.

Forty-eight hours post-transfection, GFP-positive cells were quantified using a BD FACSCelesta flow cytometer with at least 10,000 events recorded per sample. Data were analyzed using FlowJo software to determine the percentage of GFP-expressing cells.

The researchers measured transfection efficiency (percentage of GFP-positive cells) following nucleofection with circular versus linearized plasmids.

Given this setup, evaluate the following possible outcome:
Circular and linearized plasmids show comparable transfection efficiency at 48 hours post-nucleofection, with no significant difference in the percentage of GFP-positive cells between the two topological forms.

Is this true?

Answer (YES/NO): NO